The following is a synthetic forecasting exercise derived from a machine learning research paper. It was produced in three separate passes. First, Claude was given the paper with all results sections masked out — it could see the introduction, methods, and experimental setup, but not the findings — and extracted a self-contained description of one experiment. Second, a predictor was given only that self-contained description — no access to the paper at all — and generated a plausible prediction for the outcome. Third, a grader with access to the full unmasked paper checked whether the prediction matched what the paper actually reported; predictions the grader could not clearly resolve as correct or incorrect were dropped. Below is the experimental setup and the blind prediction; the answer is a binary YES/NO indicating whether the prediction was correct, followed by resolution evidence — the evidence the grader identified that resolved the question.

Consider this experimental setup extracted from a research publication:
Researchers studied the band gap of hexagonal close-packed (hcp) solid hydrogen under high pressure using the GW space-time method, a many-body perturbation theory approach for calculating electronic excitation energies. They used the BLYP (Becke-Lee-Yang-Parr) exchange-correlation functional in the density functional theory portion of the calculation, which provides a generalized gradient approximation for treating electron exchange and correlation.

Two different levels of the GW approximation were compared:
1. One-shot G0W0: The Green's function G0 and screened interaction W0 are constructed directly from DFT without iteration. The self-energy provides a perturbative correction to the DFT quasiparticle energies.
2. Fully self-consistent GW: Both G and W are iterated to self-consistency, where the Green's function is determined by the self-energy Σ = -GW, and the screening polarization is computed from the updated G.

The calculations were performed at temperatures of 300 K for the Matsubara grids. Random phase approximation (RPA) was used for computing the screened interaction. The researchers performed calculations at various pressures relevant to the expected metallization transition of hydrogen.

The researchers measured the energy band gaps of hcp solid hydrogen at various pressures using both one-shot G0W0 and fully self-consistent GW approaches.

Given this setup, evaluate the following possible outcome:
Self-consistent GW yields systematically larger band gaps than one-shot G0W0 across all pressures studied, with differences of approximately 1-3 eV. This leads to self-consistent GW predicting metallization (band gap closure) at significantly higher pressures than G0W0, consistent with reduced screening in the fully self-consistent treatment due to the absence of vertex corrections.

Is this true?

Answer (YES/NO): NO